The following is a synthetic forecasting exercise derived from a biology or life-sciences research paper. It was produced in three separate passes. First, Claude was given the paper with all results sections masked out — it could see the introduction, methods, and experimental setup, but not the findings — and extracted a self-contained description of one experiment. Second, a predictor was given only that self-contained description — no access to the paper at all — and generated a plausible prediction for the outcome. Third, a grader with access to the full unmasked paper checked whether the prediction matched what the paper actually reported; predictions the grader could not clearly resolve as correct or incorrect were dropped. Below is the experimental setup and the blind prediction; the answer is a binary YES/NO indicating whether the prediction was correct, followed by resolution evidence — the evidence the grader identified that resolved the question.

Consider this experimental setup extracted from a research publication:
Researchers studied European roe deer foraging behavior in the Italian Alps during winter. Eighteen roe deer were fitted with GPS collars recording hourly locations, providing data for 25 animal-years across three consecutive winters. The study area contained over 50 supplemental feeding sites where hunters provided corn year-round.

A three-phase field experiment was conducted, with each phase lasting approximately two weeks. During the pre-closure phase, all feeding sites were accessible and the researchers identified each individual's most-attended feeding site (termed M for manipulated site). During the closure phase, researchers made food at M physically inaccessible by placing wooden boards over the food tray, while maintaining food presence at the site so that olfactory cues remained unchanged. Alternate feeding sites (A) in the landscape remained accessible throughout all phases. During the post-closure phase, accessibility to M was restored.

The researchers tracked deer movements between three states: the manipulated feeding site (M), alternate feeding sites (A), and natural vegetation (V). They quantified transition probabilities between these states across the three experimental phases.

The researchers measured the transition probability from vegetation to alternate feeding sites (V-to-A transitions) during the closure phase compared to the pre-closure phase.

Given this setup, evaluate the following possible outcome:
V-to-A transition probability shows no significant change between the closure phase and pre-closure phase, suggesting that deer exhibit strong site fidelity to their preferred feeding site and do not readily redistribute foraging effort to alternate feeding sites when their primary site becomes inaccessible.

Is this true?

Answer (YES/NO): NO